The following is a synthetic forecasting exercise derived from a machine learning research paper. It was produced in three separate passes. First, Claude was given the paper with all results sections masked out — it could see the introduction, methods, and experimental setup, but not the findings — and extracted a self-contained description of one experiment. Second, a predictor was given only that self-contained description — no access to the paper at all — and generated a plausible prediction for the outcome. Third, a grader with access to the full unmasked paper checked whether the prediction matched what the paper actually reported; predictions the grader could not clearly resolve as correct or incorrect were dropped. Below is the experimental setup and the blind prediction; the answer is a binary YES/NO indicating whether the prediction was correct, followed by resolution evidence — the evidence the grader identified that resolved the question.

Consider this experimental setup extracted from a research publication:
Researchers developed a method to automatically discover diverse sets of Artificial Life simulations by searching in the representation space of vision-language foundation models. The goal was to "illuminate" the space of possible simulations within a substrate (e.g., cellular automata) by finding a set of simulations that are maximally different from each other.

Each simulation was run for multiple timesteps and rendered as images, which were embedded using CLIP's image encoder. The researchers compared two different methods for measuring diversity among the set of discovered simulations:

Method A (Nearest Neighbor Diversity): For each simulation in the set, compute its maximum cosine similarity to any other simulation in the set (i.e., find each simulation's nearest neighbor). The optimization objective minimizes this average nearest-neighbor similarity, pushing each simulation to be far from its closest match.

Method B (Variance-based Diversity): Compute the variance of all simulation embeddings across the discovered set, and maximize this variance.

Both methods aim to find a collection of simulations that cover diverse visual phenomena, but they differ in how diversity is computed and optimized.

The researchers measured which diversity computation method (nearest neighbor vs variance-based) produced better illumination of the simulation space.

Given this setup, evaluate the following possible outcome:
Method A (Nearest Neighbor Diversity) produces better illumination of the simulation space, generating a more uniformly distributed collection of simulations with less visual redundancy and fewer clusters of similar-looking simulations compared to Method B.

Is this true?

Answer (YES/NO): YES